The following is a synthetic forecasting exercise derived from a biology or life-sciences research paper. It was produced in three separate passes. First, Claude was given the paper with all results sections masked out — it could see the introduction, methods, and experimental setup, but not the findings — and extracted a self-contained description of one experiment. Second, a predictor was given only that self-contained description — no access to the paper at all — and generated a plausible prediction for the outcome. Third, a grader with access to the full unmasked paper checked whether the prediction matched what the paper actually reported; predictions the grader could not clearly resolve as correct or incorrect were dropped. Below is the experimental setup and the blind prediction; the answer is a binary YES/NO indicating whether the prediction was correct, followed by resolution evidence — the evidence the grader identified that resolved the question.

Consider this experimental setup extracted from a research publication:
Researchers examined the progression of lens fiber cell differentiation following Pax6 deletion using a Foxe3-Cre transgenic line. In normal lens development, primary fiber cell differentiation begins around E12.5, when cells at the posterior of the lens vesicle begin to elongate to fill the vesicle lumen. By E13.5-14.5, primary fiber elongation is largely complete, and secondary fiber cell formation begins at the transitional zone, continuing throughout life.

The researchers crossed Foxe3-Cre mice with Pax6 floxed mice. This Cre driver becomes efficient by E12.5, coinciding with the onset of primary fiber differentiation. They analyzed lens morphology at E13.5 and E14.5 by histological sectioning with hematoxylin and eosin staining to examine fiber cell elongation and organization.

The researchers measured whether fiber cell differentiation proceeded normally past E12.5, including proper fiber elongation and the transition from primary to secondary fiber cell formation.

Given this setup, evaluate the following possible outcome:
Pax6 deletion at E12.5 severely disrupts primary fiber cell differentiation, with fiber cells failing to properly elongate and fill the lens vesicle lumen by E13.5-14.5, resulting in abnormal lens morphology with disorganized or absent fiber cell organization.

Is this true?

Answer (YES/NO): NO